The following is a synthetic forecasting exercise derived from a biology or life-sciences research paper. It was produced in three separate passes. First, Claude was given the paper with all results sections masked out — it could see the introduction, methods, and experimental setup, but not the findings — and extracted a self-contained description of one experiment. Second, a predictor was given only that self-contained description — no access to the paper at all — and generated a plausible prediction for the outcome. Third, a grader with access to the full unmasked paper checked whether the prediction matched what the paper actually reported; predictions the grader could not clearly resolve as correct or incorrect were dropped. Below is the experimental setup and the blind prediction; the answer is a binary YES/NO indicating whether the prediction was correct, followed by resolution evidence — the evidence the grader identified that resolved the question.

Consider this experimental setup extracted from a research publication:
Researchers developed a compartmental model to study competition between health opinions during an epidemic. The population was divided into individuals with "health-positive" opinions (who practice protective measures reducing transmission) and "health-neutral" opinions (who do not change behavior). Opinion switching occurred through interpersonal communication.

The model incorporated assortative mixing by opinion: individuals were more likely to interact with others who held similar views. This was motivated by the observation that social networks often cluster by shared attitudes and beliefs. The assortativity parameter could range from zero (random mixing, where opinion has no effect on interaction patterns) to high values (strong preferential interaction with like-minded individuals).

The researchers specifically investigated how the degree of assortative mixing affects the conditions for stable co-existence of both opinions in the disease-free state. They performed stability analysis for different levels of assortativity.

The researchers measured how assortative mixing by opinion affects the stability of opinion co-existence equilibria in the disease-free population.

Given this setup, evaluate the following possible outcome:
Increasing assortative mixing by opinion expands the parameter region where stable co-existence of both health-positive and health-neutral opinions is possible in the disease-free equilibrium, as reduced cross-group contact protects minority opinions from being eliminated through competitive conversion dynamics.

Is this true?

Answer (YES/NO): NO